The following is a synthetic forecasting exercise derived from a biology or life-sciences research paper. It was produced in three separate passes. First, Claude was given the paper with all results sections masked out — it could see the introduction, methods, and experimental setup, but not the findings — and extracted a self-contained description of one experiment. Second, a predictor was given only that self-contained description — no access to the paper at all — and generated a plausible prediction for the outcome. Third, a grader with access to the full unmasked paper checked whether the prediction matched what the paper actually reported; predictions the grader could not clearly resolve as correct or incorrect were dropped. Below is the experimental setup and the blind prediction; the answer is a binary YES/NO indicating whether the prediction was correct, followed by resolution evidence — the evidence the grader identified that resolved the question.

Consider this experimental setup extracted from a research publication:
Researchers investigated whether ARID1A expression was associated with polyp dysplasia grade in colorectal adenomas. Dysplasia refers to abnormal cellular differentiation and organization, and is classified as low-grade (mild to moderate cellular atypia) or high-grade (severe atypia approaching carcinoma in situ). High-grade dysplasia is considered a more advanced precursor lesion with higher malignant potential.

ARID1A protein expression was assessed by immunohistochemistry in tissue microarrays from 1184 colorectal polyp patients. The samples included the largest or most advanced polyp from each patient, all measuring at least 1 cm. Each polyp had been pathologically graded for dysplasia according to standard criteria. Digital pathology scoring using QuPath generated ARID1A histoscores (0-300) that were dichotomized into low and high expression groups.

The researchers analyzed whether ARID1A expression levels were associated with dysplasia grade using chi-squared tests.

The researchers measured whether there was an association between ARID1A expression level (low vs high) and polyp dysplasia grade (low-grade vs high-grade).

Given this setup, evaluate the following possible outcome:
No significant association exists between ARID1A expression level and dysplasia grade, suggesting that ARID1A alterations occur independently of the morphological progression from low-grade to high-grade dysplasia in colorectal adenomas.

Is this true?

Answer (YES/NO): YES